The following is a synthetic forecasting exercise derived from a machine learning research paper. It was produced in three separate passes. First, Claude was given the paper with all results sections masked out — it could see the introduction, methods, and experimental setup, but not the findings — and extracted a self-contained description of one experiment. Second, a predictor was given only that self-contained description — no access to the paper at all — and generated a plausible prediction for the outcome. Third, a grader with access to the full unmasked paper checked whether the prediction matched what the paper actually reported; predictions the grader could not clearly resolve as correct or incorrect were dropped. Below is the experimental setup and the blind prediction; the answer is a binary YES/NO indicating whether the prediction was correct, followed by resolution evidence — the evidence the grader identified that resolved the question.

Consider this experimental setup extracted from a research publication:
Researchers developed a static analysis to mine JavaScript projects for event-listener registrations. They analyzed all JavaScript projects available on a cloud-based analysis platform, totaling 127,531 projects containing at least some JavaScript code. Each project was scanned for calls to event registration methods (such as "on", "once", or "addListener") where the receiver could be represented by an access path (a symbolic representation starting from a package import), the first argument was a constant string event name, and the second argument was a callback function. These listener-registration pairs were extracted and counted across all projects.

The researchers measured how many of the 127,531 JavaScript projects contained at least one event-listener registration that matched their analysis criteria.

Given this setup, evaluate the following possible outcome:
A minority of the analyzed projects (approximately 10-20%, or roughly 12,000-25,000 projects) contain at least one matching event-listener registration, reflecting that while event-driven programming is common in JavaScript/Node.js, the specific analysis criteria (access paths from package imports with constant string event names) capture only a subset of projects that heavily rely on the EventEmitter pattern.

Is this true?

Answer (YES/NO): NO